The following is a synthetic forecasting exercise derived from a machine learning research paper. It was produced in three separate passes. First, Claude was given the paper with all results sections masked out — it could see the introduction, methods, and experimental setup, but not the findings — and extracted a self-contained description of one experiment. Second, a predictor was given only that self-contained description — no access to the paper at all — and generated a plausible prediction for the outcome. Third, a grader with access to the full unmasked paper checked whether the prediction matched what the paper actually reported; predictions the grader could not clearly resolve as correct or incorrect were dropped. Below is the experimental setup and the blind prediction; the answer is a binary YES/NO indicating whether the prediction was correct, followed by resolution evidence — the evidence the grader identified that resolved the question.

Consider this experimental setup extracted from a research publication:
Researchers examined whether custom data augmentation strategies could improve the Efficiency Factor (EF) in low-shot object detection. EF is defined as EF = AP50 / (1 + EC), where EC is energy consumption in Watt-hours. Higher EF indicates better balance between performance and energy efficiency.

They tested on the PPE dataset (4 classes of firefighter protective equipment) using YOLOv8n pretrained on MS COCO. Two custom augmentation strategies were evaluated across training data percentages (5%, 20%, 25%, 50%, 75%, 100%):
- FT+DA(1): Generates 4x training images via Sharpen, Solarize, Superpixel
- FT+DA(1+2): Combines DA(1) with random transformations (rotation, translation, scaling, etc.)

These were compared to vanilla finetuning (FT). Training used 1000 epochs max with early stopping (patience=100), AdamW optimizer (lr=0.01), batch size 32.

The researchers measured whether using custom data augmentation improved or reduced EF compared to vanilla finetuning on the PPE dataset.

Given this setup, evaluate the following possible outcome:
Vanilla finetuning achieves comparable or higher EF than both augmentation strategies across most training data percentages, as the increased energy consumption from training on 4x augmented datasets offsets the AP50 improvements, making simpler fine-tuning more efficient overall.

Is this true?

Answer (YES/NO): NO